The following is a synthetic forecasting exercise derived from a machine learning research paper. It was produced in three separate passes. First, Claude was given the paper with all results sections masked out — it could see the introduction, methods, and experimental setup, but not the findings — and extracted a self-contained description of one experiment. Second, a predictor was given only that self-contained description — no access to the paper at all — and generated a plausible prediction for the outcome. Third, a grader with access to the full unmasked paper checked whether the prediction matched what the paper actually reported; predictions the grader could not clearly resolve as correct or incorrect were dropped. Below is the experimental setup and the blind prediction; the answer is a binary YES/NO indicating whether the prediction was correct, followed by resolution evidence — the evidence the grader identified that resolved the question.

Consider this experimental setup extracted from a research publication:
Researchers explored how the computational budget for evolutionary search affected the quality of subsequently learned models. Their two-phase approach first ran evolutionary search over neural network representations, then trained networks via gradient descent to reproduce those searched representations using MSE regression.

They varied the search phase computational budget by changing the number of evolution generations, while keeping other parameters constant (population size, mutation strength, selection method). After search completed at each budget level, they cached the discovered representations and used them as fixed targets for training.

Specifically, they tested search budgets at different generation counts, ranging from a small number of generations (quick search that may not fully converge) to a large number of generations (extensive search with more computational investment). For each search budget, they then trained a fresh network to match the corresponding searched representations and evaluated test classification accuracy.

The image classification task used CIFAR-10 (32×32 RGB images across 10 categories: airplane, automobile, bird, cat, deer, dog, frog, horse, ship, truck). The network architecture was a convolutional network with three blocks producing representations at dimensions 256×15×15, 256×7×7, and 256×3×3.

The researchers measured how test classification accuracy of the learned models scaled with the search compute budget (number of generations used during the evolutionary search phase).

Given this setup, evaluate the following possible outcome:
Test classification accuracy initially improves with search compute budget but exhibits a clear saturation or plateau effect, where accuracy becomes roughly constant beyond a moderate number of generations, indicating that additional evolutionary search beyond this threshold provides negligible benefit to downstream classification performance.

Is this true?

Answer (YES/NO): YES